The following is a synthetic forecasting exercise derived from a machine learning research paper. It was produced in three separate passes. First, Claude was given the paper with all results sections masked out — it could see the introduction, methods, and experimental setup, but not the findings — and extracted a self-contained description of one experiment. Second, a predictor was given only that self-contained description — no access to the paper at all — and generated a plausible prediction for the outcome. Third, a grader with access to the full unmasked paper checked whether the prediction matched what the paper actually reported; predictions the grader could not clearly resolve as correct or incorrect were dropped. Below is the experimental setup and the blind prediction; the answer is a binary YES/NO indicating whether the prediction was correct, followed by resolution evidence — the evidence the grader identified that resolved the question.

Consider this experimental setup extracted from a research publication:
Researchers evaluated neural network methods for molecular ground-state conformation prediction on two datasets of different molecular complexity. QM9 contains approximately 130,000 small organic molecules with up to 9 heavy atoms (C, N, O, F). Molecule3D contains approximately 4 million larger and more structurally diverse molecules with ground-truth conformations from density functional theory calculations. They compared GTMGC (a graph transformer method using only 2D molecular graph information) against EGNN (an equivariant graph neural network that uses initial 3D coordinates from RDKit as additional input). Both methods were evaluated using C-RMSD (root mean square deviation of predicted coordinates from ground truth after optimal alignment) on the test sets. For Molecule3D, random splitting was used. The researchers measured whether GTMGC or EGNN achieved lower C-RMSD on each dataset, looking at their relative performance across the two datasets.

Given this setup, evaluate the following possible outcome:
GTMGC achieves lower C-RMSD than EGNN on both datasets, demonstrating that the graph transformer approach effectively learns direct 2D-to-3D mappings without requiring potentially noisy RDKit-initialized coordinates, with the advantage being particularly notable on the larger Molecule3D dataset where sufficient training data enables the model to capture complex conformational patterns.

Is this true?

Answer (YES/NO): NO